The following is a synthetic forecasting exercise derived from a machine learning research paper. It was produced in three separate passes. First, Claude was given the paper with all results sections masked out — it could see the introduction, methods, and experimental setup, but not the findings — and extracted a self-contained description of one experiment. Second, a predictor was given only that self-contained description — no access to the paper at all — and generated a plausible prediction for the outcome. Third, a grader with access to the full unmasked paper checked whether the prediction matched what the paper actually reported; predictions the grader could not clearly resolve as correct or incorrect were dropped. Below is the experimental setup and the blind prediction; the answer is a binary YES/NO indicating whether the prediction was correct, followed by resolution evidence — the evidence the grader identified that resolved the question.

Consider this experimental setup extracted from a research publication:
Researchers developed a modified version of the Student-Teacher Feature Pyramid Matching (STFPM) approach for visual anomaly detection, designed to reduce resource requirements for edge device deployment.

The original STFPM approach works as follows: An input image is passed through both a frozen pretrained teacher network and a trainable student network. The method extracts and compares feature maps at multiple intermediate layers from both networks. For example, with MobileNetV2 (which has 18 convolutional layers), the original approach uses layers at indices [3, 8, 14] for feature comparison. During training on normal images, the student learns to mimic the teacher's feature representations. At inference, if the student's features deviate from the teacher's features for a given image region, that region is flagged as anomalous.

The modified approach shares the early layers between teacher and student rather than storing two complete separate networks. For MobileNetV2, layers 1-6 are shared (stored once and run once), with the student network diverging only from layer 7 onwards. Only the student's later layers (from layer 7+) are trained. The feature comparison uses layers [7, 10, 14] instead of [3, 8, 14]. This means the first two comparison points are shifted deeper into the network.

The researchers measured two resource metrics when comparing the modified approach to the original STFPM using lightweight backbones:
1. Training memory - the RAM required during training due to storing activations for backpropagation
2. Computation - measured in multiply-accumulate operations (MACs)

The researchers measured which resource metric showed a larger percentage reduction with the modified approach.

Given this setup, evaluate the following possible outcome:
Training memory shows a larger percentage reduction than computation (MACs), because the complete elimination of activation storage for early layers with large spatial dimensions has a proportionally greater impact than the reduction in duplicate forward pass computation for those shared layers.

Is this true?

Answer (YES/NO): YES